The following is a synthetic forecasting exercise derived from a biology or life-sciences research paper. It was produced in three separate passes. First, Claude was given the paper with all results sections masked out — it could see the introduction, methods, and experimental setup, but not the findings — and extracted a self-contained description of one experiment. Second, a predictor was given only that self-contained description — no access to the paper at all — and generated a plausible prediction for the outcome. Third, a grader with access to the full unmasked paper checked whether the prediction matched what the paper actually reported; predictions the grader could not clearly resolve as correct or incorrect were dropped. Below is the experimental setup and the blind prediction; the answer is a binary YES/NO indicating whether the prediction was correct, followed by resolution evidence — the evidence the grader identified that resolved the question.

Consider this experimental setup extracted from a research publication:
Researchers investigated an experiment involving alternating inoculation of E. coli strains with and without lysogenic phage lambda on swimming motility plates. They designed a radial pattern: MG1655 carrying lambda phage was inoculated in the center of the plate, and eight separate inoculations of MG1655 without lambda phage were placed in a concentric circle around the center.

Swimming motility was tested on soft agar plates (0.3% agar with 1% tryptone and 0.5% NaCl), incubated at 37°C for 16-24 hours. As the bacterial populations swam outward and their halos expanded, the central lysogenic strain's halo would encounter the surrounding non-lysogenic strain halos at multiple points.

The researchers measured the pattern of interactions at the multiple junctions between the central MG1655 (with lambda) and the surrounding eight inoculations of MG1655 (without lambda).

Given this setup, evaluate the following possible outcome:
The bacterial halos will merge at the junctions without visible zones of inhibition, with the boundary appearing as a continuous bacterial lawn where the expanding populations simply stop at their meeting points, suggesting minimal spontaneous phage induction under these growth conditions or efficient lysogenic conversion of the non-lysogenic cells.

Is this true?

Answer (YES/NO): NO